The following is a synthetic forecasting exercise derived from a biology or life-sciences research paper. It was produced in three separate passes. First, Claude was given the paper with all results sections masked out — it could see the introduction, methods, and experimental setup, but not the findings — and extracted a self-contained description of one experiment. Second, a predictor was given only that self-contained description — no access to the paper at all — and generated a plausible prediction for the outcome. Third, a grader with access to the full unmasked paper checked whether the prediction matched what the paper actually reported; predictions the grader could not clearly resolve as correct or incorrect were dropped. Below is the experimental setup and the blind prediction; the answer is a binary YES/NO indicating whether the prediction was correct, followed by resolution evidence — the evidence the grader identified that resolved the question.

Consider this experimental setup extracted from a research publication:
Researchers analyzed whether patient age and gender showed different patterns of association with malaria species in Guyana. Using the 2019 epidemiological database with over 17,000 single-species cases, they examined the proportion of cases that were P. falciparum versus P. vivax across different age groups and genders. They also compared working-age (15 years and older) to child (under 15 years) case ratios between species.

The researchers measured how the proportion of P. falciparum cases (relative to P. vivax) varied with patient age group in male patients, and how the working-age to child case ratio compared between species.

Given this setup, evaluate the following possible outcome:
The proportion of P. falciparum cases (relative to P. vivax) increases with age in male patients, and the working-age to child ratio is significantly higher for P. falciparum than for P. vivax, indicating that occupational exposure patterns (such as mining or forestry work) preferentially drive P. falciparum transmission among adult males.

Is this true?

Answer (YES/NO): YES